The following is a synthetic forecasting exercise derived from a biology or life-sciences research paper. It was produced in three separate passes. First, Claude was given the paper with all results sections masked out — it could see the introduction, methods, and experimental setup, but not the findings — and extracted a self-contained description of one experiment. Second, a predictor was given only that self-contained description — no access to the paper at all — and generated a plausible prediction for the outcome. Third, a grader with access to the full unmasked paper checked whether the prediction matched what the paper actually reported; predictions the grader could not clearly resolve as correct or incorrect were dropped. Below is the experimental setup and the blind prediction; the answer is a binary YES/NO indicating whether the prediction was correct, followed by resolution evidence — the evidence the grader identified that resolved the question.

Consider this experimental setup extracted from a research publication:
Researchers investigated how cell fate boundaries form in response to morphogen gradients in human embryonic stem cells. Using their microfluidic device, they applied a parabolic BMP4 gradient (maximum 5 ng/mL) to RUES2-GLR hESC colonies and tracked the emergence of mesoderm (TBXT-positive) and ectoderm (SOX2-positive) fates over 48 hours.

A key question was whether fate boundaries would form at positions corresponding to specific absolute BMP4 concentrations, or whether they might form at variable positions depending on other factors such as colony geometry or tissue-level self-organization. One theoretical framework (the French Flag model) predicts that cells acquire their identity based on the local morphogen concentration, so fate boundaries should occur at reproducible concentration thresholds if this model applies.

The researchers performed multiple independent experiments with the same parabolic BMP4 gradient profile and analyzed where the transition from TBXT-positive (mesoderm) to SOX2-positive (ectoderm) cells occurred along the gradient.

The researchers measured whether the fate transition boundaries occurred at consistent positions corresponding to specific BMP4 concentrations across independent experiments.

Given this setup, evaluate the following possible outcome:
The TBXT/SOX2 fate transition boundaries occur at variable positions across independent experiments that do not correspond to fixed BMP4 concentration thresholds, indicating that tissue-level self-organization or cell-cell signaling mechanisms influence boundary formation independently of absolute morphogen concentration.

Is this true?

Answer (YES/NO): NO